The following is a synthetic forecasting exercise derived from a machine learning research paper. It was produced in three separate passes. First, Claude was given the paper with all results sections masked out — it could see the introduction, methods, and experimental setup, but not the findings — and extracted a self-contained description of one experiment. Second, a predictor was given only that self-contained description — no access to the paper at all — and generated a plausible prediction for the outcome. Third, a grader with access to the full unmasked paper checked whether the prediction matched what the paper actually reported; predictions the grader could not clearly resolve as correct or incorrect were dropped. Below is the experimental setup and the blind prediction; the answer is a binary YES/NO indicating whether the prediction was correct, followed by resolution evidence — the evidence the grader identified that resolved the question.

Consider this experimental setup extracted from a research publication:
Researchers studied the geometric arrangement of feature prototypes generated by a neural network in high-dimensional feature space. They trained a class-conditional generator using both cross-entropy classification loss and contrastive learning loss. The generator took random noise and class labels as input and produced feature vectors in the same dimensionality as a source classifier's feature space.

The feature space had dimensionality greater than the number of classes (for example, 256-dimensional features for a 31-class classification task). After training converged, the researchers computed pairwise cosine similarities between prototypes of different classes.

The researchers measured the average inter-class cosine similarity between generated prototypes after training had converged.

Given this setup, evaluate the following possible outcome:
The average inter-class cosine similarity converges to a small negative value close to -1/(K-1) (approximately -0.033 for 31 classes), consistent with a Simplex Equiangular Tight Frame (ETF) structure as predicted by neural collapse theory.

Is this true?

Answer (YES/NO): NO